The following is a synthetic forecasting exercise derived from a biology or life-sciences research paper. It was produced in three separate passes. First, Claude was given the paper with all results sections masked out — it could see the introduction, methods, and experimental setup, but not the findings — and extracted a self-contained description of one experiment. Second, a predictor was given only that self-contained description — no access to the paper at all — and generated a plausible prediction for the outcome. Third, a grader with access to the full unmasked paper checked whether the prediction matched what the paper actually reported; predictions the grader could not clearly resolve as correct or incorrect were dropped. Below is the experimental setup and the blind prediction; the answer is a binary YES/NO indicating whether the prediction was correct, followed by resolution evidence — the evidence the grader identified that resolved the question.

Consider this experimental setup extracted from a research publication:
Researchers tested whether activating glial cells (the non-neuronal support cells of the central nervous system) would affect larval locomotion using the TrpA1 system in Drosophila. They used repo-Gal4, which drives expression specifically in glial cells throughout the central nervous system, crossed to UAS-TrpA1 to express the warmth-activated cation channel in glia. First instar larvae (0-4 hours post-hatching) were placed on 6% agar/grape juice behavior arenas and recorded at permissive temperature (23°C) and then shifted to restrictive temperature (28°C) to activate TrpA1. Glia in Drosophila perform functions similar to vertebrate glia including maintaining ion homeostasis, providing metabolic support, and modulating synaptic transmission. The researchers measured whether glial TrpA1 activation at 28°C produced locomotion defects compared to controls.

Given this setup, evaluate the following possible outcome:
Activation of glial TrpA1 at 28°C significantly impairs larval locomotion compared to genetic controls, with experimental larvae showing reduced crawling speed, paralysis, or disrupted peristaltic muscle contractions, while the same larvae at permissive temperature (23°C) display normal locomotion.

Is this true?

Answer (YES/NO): YES